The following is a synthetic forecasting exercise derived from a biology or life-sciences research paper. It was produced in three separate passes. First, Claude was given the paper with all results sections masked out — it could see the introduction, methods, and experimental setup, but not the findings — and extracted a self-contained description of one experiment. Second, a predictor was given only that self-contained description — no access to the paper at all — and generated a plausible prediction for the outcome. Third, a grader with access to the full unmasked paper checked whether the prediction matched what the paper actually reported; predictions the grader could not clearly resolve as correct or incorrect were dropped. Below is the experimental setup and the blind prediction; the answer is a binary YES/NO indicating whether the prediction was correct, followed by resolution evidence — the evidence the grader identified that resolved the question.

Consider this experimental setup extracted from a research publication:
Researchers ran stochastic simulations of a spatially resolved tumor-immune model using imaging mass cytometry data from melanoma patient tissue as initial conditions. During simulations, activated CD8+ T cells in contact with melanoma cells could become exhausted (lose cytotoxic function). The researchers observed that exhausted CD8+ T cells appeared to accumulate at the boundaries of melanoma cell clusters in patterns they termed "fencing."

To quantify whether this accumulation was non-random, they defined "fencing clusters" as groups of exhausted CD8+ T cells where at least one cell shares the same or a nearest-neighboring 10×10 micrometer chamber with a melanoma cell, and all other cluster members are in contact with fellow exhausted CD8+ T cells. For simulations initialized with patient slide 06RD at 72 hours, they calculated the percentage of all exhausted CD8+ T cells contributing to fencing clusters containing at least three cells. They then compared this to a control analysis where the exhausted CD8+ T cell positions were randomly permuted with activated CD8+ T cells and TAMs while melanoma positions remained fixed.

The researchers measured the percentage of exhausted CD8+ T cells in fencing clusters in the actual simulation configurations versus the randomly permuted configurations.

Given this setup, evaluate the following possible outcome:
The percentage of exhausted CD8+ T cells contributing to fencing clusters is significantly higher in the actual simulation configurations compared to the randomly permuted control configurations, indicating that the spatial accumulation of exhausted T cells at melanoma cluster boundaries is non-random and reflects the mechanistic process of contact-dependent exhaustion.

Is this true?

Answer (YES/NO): YES